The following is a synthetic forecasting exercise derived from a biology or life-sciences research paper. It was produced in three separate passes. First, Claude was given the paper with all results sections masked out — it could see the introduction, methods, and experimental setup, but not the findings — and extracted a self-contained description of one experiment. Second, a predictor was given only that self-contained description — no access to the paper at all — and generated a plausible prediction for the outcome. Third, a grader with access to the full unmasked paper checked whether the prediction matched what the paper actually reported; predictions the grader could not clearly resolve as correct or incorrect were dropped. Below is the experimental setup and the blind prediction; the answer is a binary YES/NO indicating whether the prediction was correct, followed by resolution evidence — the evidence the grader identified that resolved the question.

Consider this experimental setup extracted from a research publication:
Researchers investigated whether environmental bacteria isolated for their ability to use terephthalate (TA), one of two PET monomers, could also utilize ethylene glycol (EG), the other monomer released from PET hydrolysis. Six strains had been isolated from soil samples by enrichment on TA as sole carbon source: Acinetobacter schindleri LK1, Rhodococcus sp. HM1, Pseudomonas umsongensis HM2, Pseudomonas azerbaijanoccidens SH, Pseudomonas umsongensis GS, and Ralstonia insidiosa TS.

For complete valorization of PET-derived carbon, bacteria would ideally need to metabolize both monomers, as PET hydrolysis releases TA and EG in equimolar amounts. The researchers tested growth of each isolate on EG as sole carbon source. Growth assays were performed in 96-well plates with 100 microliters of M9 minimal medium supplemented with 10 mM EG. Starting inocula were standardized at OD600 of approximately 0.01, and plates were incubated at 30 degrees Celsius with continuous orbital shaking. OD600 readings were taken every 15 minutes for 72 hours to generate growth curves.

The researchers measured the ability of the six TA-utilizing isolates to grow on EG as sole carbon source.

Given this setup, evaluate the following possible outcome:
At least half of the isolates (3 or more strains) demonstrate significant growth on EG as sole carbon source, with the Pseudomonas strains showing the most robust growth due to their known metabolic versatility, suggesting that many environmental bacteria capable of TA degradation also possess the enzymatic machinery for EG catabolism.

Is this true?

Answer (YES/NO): NO